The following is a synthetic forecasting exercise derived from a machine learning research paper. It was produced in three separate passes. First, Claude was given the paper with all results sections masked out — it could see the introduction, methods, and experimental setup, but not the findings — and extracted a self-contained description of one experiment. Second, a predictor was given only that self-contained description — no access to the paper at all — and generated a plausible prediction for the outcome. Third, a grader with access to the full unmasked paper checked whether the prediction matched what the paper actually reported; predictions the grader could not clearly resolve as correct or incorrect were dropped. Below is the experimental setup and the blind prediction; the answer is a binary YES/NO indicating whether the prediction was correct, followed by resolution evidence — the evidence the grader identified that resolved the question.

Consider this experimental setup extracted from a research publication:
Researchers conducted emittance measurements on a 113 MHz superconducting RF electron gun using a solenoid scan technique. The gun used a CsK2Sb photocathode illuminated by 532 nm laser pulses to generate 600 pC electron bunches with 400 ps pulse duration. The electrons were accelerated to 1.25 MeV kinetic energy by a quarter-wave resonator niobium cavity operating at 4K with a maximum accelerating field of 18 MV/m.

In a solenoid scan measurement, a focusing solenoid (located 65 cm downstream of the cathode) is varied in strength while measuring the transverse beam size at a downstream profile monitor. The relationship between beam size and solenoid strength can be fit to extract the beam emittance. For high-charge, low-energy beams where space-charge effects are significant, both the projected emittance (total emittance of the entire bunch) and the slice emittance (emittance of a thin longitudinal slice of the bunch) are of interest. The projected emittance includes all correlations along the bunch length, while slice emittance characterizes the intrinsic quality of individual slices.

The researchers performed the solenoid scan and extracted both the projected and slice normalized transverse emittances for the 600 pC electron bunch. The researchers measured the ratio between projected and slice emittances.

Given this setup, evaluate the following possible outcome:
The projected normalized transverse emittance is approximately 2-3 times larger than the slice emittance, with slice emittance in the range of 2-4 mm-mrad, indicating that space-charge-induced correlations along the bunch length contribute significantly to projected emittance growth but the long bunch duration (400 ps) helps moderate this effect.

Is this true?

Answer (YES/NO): NO